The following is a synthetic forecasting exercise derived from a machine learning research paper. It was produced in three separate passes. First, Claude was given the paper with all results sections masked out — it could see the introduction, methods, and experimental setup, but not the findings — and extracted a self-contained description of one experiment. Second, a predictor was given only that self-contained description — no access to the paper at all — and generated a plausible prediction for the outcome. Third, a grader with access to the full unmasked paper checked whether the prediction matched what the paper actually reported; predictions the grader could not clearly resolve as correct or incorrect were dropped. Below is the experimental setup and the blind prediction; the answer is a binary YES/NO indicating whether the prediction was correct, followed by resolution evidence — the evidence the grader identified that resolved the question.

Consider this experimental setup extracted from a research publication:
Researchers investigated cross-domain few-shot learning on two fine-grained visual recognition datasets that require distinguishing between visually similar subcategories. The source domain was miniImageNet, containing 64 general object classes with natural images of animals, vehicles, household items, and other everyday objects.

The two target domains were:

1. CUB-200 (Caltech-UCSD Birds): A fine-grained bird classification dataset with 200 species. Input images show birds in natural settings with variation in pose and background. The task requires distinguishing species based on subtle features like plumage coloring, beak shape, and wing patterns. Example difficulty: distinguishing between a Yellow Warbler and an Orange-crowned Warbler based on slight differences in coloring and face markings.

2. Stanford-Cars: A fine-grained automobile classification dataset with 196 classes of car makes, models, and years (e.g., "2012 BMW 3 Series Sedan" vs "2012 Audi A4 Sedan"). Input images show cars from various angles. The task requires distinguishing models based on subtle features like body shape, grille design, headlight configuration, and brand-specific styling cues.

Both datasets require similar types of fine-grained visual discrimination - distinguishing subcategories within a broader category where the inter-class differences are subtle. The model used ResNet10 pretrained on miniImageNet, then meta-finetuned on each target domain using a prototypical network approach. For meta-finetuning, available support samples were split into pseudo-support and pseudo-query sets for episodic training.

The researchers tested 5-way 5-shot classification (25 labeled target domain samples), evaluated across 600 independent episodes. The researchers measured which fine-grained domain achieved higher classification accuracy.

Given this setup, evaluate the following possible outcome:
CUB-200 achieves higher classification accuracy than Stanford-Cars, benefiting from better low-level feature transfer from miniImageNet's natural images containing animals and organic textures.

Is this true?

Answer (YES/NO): YES